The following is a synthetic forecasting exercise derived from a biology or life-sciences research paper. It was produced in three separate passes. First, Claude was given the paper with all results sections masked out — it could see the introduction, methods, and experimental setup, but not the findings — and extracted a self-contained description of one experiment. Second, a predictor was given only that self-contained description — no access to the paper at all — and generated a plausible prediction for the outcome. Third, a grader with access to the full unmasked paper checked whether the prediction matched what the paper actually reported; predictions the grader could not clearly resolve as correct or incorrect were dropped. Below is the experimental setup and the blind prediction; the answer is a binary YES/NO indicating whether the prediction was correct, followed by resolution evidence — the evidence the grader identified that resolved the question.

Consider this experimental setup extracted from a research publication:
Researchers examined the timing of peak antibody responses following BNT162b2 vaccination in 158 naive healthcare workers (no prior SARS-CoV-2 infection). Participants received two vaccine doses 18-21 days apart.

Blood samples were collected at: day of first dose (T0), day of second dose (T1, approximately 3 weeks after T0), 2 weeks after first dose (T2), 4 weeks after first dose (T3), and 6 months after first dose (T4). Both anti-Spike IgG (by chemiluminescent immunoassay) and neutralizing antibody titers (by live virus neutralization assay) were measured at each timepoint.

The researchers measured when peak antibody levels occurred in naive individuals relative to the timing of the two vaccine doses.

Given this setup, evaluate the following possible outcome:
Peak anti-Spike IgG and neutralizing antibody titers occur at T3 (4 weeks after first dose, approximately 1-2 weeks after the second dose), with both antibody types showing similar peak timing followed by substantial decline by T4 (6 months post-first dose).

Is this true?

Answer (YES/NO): YES